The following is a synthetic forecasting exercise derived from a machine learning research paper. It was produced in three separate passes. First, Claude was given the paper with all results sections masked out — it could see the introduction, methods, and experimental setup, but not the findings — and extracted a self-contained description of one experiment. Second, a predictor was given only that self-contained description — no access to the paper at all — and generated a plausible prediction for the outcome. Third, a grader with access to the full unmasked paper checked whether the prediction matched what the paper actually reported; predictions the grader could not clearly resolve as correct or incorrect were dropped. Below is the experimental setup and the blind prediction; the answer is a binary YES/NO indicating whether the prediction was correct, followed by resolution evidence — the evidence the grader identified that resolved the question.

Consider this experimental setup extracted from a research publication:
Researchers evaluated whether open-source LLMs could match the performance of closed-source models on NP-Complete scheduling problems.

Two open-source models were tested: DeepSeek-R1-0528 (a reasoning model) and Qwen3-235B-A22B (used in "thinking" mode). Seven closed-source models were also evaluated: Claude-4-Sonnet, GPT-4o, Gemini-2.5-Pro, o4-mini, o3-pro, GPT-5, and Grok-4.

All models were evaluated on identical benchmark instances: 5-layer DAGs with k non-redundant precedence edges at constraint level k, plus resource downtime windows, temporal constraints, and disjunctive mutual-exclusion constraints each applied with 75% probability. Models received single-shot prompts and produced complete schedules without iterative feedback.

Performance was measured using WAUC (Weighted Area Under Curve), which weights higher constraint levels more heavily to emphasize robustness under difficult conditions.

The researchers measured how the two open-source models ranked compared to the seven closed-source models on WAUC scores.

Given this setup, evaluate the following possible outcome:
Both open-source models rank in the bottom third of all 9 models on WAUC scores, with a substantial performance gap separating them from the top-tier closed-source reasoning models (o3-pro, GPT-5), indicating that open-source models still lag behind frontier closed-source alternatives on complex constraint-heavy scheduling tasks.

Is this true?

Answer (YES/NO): YES